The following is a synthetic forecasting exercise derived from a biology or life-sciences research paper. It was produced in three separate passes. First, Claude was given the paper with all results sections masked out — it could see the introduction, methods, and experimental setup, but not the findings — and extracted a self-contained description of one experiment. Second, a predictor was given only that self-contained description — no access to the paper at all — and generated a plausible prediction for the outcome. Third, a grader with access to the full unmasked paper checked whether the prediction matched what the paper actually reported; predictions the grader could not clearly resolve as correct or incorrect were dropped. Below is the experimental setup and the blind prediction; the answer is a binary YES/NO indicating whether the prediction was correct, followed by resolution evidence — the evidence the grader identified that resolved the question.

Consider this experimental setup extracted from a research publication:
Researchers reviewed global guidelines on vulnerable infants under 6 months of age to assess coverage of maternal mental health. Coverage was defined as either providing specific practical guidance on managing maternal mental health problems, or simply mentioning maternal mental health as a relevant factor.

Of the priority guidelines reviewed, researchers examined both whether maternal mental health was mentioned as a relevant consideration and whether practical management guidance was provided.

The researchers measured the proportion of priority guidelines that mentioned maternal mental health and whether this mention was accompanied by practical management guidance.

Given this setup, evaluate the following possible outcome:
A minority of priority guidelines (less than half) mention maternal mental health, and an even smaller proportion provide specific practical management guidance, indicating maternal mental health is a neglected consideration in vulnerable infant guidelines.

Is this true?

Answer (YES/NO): NO